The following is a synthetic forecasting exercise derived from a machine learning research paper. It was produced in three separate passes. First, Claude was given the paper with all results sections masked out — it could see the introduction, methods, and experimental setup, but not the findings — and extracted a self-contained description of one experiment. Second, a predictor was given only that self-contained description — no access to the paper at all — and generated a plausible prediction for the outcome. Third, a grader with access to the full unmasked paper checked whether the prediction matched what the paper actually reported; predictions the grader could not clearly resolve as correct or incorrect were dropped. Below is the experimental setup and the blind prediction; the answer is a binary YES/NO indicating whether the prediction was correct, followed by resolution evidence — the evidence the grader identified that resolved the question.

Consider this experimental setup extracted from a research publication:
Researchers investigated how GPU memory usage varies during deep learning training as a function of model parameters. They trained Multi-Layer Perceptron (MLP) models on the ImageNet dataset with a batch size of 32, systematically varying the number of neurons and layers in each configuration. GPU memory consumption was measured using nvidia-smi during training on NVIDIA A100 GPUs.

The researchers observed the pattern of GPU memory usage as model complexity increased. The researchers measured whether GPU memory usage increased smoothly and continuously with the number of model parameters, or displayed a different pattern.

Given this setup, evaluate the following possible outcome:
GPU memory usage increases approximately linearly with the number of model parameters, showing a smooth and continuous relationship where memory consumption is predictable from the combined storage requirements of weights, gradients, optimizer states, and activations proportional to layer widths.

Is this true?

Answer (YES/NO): NO